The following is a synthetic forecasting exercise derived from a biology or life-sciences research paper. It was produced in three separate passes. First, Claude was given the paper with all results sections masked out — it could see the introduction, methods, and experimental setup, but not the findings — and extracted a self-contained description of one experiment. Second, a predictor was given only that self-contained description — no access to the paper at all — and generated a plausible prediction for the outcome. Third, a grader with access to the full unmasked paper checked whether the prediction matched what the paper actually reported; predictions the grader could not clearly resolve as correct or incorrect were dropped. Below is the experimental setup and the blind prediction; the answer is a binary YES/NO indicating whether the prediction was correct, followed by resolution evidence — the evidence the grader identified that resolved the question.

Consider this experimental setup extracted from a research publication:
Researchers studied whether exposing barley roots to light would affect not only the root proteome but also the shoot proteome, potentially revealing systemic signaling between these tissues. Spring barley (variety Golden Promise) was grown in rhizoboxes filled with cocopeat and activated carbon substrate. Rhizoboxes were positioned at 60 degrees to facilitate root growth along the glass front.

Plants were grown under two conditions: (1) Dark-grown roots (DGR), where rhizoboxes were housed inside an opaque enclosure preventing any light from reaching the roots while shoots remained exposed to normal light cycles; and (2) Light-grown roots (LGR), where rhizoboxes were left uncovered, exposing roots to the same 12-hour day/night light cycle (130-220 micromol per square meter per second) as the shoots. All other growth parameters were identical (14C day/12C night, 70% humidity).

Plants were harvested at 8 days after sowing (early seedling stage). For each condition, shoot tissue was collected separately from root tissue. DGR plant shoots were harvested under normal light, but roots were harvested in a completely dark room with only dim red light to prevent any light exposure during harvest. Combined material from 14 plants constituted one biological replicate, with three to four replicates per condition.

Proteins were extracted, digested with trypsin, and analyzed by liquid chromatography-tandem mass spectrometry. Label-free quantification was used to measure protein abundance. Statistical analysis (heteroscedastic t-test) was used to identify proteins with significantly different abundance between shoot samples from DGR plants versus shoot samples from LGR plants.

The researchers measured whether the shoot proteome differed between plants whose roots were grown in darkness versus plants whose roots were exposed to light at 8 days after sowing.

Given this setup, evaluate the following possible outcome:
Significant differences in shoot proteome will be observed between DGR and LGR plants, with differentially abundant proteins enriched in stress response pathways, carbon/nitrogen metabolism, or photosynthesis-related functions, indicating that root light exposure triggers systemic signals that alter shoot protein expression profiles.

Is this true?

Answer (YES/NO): YES